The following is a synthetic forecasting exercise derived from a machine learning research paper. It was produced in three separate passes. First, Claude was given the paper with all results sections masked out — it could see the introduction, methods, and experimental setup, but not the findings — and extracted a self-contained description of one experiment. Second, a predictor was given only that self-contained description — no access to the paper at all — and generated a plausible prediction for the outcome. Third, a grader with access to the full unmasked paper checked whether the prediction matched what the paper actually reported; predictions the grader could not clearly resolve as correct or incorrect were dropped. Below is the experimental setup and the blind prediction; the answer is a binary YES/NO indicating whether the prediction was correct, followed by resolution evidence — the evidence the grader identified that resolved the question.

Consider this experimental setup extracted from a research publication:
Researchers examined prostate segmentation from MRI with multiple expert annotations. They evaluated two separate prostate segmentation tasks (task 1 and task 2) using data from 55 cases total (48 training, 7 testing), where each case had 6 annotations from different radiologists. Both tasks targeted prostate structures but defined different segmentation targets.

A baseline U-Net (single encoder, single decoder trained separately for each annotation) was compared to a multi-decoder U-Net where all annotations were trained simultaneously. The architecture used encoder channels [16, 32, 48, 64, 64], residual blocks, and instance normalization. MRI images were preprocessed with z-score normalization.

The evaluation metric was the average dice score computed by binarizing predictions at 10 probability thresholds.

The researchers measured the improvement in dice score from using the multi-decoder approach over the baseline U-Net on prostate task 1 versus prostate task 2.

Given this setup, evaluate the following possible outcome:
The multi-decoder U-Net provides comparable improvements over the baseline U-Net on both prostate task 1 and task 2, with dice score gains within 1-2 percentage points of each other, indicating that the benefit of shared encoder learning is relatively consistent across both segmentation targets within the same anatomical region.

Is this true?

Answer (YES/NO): NO